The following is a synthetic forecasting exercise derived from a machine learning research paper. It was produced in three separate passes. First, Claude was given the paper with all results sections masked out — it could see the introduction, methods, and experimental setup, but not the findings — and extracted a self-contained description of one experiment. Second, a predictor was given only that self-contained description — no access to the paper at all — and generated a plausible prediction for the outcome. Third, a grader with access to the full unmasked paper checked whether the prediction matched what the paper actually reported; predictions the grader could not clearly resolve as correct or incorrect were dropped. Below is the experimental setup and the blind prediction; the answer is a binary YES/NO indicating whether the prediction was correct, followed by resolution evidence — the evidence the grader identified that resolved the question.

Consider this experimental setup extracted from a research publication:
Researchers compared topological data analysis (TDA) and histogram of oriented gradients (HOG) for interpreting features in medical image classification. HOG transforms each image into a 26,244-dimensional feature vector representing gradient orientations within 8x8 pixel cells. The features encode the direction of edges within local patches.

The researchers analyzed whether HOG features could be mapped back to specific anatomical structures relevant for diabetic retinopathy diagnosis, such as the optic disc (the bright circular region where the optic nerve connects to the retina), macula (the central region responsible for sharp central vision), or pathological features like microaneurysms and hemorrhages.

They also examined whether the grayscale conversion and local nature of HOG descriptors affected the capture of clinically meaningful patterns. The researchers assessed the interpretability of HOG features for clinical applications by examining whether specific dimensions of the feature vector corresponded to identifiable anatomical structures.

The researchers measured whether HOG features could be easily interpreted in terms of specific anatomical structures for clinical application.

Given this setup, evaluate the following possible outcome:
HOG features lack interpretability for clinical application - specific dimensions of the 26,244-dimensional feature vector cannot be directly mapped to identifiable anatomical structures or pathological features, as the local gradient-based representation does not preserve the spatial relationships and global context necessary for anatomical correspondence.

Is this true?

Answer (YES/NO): YES